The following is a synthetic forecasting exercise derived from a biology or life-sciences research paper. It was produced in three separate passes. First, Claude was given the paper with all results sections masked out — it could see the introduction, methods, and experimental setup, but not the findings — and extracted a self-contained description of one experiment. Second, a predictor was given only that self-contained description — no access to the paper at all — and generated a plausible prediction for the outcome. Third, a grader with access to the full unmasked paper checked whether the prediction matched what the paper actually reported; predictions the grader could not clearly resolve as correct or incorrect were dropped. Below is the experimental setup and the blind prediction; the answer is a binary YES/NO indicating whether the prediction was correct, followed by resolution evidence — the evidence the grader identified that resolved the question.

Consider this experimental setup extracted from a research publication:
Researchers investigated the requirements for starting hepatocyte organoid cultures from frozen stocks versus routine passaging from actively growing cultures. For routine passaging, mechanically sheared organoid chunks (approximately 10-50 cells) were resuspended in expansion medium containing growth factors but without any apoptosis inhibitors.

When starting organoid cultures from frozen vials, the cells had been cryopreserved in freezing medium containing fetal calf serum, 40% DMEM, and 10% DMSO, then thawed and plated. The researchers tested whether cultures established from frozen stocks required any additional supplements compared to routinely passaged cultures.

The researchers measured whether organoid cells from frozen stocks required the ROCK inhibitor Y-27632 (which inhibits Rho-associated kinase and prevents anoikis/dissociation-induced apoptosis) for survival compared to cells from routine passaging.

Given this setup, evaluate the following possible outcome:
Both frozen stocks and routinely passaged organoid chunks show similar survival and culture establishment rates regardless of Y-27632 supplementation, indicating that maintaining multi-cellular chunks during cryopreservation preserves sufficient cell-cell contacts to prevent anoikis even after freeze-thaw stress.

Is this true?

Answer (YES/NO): NO